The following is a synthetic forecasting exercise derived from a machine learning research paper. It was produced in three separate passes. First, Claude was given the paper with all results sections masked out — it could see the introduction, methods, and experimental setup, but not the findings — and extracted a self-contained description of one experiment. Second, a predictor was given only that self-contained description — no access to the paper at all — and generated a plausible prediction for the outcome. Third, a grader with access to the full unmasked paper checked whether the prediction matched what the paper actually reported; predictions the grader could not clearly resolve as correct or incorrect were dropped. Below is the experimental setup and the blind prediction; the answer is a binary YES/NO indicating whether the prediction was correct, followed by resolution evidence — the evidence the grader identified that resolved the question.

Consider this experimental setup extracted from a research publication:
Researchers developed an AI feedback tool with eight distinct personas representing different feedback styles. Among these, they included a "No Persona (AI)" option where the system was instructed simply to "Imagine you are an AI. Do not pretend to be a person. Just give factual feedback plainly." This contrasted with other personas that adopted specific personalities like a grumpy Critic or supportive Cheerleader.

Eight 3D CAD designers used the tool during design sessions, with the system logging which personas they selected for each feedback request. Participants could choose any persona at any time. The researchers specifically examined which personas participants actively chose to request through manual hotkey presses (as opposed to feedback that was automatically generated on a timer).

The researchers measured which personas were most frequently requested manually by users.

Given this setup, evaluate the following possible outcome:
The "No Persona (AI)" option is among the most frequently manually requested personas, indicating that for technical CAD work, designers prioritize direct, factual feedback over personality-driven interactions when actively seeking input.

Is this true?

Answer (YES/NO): YES